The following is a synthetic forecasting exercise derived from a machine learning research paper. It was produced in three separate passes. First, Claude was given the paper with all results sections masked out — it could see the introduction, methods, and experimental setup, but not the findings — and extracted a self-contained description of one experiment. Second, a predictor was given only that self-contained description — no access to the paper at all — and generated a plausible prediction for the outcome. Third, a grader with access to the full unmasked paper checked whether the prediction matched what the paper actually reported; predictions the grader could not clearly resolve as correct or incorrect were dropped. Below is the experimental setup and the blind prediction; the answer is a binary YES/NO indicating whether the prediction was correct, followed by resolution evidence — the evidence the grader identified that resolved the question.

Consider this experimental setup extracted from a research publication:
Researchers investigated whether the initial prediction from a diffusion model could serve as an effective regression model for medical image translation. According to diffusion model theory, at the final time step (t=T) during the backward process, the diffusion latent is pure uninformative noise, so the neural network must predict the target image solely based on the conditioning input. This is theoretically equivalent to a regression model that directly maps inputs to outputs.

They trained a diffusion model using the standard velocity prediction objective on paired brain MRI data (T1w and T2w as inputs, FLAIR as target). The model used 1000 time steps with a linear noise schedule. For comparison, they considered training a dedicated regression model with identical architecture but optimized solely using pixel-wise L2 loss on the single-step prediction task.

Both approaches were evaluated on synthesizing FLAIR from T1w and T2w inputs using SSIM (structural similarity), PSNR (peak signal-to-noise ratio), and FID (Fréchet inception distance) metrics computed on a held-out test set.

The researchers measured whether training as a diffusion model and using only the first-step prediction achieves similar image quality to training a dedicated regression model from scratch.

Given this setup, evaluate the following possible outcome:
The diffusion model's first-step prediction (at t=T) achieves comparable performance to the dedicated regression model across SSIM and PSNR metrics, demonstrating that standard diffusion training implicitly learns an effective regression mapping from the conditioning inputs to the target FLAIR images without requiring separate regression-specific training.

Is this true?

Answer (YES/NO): YES